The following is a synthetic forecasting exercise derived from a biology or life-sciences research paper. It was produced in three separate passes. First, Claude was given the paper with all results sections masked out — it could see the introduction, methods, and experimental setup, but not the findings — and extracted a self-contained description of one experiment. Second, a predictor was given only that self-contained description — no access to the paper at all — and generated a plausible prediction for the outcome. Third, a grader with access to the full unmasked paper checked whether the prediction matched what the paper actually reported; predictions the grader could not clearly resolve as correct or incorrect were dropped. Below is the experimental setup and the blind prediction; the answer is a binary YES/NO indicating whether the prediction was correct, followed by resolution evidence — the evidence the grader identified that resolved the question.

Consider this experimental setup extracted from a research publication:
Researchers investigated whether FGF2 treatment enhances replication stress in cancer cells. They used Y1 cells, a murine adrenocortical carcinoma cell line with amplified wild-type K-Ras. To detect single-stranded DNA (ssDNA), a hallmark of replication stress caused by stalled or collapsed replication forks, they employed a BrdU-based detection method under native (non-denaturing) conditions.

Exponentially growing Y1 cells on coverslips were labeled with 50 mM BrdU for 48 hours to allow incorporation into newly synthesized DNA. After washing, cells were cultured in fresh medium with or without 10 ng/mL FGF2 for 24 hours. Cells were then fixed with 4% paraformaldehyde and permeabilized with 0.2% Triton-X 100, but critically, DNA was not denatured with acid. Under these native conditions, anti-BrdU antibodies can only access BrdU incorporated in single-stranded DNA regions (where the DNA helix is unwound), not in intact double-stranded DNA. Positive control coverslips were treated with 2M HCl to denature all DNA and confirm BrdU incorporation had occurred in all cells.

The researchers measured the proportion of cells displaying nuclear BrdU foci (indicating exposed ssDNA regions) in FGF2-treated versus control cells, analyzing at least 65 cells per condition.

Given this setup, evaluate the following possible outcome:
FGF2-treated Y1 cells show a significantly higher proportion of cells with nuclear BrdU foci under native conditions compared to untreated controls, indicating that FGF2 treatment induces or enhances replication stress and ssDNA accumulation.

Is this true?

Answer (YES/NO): YES